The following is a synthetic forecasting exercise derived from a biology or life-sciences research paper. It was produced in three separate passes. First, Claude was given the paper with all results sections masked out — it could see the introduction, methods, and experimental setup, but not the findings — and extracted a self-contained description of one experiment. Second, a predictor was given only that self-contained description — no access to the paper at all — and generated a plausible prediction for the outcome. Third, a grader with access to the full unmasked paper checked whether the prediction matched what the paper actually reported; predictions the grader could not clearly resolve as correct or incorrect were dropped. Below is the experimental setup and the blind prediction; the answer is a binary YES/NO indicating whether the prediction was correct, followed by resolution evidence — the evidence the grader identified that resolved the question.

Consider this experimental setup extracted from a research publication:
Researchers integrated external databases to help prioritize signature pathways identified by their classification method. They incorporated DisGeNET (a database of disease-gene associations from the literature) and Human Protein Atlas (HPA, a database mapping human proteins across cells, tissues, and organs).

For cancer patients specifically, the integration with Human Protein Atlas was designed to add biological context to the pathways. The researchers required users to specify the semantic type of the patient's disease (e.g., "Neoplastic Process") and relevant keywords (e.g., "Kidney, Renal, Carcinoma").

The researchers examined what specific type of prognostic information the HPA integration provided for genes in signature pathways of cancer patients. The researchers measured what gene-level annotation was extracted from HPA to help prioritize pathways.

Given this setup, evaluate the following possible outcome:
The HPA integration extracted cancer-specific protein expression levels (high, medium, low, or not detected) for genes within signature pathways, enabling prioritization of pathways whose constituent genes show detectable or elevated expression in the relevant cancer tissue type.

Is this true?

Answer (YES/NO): NO